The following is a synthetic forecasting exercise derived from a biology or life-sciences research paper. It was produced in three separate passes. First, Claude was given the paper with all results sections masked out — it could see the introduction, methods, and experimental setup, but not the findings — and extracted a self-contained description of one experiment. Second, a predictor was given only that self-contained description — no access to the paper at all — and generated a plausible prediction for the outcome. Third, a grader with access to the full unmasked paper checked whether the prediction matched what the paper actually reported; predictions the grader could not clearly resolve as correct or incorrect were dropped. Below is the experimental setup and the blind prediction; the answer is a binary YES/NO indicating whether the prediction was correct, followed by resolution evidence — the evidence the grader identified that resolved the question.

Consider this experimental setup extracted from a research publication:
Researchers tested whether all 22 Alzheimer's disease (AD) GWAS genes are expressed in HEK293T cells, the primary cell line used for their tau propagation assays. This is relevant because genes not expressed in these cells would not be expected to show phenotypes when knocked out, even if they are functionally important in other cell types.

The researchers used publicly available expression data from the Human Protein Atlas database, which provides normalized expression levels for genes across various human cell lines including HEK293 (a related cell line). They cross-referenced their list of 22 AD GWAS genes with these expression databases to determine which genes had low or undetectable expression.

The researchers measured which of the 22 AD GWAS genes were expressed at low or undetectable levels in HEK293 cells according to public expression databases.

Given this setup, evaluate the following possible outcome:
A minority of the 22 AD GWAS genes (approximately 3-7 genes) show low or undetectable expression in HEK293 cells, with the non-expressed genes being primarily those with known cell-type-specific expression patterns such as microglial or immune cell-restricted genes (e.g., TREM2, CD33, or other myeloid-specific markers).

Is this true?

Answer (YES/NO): NO